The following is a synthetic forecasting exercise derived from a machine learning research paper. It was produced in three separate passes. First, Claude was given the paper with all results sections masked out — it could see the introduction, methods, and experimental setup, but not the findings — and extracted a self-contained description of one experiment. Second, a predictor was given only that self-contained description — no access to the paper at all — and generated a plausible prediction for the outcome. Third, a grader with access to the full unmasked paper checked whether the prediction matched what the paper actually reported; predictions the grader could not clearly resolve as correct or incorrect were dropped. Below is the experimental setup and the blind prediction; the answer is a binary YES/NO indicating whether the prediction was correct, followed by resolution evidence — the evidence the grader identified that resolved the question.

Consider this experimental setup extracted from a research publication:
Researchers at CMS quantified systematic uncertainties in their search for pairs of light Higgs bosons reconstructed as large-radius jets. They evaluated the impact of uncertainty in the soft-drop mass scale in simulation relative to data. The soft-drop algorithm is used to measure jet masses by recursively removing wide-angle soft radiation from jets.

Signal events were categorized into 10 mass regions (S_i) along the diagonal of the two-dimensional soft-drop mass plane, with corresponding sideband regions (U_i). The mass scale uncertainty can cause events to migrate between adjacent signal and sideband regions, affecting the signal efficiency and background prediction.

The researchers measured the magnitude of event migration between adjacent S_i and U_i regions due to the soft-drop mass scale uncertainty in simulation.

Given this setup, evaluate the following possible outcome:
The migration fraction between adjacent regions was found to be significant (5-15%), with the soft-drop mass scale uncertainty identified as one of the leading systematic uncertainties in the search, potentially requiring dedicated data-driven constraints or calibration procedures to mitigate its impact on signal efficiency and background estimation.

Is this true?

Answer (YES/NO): NO